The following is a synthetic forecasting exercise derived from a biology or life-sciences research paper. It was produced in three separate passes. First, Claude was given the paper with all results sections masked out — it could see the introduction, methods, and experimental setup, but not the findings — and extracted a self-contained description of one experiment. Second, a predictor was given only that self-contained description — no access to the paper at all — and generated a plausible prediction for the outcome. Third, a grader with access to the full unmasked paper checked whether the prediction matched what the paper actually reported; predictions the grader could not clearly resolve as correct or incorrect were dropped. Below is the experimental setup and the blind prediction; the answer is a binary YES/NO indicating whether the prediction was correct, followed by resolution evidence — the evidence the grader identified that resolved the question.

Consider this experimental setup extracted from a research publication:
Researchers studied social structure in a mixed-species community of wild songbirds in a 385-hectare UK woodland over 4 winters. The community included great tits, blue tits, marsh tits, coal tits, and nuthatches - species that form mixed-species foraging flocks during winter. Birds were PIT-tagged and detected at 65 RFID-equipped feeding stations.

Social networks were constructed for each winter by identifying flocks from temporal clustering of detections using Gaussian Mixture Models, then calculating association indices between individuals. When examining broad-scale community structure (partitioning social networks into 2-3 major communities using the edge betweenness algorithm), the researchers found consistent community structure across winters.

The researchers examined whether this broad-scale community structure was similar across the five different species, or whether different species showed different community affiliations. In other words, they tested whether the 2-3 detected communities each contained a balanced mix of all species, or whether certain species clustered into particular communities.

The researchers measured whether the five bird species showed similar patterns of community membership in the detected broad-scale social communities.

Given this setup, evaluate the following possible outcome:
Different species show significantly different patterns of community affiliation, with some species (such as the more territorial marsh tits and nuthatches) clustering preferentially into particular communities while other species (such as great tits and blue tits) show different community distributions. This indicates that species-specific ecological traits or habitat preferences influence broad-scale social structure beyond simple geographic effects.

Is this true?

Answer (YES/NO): NO